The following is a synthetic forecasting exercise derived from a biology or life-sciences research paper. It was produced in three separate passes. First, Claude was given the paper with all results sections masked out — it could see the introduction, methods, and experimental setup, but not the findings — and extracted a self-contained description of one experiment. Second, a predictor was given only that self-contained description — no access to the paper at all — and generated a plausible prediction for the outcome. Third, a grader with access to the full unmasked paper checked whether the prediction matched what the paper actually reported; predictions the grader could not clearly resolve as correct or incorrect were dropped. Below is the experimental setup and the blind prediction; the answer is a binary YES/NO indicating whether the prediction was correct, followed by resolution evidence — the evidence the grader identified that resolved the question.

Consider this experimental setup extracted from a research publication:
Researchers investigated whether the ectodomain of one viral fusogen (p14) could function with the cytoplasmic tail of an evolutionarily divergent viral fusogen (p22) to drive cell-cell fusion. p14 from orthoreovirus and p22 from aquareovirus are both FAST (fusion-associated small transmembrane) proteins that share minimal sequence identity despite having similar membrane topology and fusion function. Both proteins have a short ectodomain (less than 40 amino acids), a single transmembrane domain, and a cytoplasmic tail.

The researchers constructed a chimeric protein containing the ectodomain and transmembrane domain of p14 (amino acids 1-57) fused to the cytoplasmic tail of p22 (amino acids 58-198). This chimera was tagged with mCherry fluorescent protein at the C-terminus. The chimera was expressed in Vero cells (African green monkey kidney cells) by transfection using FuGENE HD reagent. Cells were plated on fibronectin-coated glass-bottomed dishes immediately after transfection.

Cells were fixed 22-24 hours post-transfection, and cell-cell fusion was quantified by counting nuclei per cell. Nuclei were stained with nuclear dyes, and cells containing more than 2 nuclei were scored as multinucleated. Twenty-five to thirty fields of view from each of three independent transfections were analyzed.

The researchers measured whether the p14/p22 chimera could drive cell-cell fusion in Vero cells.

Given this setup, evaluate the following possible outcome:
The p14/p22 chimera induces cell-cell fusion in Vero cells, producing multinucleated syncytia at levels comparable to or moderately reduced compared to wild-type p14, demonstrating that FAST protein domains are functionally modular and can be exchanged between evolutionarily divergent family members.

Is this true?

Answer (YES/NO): NO